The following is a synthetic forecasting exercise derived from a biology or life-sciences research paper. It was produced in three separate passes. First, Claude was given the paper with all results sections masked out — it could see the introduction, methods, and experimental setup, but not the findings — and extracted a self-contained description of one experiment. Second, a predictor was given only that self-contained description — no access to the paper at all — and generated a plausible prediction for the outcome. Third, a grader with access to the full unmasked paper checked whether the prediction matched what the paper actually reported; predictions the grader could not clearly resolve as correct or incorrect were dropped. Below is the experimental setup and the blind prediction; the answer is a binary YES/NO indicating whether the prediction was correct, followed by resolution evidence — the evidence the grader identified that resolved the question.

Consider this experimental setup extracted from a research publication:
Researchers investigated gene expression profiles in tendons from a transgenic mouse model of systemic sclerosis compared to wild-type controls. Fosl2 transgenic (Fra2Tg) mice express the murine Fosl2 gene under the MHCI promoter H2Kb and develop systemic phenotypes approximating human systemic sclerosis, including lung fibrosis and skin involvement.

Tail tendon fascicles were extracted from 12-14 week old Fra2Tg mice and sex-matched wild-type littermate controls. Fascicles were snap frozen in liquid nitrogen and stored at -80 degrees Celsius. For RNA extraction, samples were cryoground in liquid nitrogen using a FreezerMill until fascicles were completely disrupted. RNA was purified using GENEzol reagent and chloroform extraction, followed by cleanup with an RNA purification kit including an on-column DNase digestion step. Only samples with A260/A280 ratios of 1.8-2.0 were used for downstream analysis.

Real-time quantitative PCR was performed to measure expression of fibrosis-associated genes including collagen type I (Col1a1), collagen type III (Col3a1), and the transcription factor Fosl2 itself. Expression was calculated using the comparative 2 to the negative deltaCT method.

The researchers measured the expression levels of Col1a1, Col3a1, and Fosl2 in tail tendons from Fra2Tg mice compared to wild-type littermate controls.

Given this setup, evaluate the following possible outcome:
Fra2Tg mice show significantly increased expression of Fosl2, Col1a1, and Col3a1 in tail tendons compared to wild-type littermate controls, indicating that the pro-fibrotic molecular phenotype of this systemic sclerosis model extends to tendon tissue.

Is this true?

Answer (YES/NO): NO